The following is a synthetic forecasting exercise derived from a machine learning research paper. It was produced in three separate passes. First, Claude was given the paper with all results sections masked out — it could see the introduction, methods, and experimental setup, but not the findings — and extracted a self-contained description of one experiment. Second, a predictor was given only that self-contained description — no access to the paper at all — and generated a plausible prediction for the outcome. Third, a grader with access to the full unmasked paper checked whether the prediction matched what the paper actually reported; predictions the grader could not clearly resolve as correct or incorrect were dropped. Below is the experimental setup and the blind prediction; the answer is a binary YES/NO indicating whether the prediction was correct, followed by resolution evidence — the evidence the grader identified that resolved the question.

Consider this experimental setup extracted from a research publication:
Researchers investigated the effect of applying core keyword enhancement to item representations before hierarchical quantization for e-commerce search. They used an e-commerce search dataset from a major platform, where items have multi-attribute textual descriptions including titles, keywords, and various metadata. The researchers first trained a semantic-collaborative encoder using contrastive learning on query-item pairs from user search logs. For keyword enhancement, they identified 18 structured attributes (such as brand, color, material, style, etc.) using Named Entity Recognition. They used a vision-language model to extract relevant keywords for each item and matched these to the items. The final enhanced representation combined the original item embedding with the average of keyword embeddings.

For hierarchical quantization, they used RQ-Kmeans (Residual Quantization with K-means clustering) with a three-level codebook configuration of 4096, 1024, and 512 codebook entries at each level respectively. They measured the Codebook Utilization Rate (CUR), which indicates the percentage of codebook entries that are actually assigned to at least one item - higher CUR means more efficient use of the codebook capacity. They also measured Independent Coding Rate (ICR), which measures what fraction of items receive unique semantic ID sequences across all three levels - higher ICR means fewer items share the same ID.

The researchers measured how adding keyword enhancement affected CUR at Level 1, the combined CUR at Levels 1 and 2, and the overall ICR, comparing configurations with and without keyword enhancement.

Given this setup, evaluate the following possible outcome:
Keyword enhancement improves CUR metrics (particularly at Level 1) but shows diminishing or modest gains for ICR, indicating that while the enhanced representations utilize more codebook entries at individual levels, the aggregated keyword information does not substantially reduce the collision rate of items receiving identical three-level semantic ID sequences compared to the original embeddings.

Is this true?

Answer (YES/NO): NO